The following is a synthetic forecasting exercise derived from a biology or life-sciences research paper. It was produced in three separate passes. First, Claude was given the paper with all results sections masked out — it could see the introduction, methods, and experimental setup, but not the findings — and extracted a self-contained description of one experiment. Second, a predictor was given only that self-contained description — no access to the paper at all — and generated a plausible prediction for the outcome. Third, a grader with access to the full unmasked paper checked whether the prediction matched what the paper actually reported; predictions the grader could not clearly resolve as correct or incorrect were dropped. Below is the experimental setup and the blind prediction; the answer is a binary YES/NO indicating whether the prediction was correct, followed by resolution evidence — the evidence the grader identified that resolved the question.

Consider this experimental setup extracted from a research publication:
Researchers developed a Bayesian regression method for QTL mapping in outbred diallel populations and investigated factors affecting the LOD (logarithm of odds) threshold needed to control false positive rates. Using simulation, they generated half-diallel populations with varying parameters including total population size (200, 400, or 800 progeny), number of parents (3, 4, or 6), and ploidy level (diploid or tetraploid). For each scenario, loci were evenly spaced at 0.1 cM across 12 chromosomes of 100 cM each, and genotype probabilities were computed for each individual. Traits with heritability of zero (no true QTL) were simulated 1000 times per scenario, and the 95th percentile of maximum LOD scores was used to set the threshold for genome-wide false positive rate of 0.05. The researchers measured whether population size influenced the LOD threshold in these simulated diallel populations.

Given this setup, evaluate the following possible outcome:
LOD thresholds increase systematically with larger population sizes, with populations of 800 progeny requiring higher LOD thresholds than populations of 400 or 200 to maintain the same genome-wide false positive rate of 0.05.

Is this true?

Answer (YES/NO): NO